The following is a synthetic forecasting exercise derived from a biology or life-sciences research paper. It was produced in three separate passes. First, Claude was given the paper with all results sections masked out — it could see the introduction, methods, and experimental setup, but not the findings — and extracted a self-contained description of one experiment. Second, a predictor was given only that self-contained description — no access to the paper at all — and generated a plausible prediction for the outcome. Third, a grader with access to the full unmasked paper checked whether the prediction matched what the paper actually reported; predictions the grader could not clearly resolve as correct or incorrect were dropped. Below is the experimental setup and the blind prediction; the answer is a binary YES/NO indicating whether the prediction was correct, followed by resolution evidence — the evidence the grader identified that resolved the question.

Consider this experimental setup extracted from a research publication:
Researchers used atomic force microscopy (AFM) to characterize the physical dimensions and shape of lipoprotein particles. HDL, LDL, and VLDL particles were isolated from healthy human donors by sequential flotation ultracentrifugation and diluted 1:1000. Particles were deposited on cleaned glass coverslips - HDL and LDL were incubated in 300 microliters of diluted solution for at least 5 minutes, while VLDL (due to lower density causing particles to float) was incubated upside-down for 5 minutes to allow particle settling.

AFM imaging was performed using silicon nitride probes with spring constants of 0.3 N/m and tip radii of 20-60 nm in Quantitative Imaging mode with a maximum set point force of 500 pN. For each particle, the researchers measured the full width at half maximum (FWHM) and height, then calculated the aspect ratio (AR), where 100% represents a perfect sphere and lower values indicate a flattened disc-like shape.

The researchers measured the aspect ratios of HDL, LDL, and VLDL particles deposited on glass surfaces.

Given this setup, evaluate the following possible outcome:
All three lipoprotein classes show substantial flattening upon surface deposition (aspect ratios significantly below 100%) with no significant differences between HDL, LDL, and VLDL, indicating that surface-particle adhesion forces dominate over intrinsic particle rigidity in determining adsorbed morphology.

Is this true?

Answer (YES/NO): NO